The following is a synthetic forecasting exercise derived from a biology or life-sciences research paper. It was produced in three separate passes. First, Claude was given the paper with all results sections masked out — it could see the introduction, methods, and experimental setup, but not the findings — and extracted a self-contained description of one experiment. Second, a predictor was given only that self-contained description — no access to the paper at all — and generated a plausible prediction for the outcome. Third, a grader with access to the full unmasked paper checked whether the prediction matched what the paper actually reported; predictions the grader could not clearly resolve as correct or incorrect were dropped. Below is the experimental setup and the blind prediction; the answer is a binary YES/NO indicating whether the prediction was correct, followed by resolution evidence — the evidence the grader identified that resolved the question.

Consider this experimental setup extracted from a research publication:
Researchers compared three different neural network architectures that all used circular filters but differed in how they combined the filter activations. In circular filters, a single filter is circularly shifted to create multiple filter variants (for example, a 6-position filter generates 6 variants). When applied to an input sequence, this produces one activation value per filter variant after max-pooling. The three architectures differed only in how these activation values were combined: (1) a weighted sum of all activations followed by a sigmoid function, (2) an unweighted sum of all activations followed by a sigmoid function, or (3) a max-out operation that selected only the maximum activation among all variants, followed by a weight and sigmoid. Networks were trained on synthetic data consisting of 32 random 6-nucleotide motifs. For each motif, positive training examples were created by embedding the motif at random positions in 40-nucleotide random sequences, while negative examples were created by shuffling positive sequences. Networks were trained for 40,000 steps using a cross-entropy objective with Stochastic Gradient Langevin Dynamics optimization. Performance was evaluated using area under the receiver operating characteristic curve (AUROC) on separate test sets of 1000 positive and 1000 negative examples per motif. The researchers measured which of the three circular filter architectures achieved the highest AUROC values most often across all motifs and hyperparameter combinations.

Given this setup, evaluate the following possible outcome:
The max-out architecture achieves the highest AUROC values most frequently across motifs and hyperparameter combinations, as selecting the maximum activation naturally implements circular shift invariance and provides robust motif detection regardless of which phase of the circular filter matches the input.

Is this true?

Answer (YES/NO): NO